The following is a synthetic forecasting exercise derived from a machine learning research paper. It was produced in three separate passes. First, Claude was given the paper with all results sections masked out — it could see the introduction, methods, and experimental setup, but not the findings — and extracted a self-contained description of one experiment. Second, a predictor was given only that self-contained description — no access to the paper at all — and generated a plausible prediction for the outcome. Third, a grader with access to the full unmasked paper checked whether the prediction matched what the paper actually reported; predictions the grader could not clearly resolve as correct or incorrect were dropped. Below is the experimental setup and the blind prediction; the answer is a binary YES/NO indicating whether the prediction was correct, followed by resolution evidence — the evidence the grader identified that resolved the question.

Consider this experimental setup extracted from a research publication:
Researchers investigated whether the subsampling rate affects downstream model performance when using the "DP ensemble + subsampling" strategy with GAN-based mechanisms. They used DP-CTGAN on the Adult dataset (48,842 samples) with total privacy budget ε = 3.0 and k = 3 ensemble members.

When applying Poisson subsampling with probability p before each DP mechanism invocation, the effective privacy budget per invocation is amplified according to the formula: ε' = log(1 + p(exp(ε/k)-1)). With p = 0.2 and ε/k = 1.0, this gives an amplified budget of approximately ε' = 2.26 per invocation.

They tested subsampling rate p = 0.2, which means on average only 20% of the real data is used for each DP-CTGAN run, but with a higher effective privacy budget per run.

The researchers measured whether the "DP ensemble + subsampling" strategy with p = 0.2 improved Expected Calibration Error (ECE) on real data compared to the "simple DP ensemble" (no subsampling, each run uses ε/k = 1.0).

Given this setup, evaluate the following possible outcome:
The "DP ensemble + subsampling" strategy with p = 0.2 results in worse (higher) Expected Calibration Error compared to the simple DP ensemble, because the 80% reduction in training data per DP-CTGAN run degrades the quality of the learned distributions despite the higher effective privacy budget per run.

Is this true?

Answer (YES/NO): NO